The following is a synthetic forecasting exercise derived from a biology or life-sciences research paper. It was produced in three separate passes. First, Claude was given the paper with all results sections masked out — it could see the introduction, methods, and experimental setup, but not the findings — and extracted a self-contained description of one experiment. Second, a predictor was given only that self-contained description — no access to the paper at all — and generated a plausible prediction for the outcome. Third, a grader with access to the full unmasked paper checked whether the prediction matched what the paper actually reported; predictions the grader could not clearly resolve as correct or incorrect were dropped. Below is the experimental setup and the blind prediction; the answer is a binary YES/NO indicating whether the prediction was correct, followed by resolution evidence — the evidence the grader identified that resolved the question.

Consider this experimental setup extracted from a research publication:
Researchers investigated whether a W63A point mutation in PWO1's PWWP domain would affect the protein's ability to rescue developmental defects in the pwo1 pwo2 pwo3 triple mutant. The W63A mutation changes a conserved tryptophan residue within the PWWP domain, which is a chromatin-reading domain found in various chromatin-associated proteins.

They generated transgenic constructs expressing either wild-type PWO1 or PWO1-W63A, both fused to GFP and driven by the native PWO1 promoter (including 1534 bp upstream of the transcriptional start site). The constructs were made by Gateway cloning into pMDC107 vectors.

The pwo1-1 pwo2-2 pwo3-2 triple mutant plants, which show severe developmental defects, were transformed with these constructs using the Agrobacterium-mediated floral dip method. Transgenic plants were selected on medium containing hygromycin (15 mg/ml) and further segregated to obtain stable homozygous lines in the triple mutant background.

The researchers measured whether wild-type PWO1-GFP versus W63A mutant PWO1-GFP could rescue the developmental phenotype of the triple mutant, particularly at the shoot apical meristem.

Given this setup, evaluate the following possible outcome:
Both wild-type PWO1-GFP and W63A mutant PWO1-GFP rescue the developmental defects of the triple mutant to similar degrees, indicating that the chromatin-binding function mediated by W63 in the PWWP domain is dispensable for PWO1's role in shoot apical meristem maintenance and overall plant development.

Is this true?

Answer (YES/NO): NO